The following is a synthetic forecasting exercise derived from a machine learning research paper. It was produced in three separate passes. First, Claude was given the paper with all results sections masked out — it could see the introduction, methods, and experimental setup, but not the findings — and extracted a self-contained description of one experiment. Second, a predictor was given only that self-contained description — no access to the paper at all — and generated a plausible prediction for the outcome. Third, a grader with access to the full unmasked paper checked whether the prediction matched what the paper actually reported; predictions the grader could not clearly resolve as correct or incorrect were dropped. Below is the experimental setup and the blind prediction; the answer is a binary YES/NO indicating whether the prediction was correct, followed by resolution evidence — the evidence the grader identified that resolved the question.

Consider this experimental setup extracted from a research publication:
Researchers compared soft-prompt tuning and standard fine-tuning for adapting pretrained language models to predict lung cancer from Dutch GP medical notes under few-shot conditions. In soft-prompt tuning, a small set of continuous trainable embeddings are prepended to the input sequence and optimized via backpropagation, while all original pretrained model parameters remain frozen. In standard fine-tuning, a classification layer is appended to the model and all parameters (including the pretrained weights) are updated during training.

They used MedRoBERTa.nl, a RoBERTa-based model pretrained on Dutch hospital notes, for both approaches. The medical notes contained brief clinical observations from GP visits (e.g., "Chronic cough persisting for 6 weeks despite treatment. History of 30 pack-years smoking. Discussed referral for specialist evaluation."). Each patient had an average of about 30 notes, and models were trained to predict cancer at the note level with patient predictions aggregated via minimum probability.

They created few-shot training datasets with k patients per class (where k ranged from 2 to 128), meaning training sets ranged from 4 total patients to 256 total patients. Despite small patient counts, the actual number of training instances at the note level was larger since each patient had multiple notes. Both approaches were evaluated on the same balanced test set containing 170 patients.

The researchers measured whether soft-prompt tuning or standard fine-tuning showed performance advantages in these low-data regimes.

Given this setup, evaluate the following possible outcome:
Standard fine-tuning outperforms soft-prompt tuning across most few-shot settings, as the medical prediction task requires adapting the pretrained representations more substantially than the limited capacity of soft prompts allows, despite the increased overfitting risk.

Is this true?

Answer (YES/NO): NO